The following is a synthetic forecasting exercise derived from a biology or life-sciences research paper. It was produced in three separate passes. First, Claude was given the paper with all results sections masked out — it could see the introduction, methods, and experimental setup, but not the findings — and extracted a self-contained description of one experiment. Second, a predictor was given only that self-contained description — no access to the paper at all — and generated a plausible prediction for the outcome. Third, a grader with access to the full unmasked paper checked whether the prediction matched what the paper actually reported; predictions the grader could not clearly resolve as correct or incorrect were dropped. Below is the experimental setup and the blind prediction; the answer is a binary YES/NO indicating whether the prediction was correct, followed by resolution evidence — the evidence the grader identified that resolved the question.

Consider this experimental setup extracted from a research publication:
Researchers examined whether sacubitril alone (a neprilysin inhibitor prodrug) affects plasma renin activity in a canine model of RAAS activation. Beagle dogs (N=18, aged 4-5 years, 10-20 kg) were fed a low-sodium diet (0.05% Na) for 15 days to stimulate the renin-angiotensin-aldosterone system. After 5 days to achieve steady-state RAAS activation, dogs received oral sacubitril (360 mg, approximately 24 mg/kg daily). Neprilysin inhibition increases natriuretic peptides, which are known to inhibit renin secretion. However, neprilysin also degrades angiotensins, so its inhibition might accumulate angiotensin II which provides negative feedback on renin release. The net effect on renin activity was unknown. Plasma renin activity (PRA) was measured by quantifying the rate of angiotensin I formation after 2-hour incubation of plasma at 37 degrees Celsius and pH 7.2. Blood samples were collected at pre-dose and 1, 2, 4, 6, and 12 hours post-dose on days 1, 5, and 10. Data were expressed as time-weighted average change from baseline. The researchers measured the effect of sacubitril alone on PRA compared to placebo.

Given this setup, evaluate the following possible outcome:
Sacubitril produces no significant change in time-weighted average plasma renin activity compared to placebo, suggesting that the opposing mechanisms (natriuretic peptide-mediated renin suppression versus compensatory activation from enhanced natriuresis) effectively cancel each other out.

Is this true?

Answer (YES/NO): YES